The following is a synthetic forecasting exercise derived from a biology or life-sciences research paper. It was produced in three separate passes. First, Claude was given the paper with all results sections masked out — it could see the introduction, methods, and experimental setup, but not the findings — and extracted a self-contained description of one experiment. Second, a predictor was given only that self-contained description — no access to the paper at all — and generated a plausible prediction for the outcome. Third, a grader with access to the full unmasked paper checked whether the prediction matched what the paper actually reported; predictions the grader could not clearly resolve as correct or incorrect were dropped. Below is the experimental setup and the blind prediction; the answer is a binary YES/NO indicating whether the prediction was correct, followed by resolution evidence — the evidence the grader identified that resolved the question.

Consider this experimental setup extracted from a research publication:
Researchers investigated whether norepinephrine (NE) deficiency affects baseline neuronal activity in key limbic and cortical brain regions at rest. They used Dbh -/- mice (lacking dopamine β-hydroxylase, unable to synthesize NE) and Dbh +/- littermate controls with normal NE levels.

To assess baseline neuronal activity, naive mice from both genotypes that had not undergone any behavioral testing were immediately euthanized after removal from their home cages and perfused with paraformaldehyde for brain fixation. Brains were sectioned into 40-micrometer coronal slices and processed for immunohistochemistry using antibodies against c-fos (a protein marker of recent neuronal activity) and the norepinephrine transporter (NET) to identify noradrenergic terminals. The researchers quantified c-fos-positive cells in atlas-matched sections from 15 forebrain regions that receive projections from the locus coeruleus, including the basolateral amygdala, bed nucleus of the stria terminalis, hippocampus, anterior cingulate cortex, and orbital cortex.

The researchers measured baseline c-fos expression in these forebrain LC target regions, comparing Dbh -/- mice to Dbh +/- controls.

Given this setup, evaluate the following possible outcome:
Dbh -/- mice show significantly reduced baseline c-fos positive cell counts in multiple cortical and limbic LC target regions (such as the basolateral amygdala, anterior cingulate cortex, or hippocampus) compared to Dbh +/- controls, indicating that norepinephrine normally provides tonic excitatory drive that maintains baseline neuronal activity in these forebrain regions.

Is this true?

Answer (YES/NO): NO